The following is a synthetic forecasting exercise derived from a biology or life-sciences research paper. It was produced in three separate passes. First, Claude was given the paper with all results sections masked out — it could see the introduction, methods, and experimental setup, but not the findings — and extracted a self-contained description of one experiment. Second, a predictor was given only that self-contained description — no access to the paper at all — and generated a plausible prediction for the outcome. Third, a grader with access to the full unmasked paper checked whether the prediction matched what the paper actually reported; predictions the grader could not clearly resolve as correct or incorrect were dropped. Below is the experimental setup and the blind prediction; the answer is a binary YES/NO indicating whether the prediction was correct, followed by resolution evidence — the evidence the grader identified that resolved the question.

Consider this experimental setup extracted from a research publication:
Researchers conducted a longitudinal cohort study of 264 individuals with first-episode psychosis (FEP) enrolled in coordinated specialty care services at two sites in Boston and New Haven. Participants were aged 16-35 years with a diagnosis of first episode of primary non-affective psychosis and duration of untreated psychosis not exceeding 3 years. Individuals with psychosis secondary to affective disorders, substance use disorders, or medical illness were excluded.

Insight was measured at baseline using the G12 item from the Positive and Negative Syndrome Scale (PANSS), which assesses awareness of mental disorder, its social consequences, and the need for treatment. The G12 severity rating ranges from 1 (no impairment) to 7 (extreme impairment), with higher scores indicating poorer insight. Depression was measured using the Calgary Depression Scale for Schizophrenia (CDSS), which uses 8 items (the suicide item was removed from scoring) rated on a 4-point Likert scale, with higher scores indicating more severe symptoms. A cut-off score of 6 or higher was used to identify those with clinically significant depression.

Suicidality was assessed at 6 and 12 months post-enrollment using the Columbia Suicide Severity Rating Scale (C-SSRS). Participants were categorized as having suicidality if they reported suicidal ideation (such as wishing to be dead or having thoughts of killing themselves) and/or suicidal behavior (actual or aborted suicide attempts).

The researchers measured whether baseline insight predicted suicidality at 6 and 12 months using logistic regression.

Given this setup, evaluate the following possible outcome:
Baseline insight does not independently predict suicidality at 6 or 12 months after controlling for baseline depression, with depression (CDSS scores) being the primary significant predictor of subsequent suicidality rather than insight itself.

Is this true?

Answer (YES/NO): NO